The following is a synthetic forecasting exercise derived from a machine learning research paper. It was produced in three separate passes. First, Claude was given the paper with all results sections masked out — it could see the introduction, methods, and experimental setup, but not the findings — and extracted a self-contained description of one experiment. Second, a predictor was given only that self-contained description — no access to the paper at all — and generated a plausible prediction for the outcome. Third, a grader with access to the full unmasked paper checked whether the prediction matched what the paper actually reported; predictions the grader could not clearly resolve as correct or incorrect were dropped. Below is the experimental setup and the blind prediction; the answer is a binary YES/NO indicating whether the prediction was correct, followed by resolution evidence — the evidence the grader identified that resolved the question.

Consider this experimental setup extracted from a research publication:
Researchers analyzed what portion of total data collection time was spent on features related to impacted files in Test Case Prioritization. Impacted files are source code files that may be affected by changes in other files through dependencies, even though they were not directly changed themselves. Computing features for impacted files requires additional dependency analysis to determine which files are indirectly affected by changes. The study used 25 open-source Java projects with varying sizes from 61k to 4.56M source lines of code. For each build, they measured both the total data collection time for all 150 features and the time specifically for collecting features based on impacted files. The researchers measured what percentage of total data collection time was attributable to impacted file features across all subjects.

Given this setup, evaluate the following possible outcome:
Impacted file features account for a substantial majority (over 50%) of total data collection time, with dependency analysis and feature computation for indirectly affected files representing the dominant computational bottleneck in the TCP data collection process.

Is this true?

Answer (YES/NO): NO